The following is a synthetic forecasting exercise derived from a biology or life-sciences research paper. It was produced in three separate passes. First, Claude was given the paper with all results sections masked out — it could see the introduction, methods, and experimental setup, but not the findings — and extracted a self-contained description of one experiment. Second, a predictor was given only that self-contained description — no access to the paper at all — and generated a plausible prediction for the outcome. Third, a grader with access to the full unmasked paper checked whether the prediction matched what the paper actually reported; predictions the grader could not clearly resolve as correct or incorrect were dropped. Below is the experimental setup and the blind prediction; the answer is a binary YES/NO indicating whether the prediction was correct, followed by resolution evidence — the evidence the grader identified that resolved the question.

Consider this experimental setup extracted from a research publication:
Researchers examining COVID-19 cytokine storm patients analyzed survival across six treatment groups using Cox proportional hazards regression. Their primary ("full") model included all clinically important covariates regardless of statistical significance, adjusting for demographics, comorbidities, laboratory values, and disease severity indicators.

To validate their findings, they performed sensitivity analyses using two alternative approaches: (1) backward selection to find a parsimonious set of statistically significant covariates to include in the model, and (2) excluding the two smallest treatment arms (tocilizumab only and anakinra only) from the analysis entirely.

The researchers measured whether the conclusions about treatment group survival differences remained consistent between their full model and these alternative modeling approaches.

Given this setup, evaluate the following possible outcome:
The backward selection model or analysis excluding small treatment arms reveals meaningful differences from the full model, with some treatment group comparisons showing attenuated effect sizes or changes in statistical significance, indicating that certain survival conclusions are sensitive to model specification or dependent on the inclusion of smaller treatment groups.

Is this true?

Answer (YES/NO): NO